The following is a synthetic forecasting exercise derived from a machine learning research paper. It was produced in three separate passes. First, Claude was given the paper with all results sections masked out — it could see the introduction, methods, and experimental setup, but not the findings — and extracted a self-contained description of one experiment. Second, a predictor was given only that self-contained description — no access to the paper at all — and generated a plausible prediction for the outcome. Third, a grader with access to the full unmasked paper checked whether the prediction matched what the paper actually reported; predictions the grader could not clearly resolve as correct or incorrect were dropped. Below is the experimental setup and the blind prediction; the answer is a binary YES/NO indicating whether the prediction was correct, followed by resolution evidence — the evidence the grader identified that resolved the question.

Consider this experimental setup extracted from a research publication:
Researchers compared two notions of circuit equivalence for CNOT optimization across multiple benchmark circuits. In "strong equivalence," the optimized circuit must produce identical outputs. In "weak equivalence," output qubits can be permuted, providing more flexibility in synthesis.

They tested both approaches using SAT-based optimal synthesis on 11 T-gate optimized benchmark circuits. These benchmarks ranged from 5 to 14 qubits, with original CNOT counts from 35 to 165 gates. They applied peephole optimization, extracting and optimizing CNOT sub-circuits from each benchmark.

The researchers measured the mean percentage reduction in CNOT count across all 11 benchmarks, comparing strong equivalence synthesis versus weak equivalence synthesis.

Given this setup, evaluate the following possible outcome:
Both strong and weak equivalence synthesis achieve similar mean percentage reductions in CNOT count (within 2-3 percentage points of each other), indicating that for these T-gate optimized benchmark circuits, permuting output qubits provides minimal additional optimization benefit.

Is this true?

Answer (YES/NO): NO